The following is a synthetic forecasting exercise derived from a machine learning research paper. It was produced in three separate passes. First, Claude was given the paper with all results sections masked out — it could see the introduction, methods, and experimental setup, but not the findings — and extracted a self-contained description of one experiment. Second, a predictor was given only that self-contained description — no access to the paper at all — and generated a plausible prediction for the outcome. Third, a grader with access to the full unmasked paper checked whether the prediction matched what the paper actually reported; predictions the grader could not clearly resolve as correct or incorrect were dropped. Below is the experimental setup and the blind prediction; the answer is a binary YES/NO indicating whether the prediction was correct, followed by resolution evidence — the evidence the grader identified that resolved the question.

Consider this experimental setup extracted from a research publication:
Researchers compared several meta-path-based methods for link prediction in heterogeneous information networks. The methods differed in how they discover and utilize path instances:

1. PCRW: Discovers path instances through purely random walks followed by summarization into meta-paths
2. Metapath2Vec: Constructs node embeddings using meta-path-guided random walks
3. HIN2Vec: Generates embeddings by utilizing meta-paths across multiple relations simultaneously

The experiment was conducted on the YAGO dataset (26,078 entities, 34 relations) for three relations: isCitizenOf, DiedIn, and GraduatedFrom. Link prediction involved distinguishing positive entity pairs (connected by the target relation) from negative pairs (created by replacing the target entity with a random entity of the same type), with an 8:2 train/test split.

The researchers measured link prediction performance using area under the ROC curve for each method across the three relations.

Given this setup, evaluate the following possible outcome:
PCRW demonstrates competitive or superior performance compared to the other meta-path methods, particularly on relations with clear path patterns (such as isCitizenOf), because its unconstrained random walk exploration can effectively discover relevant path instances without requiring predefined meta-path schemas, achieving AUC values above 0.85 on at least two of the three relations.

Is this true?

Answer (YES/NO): NO